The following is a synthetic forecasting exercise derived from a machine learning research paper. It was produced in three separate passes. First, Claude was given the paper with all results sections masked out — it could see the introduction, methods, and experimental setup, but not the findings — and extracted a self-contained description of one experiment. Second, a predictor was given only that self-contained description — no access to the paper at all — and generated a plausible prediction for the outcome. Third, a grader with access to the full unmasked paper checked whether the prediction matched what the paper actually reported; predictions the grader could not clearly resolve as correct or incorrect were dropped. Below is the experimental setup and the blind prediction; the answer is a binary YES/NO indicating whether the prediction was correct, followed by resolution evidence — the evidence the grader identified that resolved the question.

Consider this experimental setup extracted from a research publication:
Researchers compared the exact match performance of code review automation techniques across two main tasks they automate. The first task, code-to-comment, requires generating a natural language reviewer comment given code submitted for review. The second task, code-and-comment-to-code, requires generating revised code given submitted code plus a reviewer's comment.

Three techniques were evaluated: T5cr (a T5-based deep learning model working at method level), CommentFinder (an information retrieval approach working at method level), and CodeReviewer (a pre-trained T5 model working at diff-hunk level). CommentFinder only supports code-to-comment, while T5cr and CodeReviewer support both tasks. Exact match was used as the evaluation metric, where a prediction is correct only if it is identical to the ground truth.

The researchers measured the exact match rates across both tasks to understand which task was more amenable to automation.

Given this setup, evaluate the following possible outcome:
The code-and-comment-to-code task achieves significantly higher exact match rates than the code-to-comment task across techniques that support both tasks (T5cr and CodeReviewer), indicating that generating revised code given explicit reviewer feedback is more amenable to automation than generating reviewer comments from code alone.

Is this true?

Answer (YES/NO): YES